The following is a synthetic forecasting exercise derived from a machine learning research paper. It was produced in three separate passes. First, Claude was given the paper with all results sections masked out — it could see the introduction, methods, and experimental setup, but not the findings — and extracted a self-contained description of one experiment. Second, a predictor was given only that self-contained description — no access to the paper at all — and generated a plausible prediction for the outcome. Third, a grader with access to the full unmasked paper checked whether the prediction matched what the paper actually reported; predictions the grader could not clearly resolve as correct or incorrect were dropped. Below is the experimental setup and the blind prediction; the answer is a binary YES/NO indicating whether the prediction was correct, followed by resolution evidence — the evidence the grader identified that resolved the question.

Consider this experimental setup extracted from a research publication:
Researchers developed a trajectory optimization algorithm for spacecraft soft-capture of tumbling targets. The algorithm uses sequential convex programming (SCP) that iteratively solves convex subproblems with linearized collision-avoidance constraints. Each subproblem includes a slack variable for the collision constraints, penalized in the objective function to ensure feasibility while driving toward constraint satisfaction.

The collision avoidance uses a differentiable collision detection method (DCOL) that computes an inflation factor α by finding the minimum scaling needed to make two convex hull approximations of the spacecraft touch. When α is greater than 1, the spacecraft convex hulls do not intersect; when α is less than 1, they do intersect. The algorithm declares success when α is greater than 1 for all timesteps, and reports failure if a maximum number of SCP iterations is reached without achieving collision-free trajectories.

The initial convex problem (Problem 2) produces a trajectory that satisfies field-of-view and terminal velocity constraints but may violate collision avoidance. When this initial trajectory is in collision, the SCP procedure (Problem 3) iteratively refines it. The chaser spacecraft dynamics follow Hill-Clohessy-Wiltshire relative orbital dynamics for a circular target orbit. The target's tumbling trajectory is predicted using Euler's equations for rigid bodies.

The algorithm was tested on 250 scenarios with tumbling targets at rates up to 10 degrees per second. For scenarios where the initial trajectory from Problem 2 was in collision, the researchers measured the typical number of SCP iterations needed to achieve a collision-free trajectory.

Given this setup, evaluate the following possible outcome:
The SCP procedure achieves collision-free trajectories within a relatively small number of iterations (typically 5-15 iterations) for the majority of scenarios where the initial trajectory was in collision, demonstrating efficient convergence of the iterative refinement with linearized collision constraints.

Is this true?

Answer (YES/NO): NO